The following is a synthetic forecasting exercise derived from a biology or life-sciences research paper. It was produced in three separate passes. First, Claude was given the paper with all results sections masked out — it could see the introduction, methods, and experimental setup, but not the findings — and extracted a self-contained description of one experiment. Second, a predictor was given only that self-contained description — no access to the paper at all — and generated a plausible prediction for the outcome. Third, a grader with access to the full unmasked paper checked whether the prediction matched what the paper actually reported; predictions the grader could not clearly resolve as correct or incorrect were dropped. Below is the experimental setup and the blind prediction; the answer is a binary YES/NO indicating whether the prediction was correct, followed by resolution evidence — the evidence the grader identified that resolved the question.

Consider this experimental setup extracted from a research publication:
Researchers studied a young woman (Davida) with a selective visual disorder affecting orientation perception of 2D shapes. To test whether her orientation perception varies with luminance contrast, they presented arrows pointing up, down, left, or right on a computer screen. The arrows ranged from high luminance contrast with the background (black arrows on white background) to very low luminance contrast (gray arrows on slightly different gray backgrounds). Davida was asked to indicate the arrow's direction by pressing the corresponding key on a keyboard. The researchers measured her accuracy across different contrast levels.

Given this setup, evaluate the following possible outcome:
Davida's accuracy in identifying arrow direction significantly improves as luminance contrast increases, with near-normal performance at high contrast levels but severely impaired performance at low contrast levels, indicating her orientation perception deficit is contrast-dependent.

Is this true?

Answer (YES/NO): NO